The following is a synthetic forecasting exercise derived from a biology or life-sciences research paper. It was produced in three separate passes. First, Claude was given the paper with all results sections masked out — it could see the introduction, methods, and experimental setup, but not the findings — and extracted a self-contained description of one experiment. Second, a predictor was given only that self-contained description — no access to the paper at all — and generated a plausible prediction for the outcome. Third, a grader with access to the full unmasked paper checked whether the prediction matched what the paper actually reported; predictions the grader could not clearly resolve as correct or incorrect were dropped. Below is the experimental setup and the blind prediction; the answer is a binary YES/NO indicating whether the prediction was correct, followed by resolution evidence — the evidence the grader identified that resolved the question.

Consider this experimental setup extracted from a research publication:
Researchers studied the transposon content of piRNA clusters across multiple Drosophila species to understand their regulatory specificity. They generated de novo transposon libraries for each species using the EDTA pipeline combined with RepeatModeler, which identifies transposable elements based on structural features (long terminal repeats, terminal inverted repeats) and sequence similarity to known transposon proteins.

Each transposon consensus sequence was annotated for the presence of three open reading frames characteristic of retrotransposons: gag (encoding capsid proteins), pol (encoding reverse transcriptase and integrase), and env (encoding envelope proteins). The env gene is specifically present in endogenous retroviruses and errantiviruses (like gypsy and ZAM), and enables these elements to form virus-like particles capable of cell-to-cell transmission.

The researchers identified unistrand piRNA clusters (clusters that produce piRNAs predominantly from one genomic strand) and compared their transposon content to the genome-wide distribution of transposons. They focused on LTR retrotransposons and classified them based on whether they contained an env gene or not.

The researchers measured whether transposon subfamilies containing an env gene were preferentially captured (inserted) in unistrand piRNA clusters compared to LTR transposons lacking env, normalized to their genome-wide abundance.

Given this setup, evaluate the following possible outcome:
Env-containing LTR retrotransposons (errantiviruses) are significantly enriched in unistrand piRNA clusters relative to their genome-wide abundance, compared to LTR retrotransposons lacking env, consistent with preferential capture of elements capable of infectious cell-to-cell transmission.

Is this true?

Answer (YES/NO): YES